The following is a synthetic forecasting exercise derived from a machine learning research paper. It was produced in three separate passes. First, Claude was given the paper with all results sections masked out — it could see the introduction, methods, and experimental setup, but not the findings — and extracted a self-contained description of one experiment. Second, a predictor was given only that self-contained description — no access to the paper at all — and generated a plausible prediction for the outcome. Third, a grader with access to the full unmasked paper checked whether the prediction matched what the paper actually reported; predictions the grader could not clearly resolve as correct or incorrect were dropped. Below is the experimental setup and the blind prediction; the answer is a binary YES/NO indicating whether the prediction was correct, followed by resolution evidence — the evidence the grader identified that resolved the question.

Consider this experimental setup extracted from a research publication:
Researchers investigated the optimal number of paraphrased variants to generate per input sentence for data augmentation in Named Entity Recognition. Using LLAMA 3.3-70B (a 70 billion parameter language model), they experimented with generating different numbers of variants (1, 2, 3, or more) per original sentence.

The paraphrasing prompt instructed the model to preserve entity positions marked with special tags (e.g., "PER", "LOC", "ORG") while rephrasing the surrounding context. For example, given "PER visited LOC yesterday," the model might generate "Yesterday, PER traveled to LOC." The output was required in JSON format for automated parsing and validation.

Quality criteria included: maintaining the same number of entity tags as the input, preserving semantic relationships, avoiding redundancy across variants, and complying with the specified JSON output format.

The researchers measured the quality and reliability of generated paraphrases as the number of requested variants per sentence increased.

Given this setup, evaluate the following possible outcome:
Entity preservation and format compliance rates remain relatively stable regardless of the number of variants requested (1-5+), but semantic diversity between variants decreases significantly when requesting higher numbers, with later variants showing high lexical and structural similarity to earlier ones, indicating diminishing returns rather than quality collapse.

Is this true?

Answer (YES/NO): NO